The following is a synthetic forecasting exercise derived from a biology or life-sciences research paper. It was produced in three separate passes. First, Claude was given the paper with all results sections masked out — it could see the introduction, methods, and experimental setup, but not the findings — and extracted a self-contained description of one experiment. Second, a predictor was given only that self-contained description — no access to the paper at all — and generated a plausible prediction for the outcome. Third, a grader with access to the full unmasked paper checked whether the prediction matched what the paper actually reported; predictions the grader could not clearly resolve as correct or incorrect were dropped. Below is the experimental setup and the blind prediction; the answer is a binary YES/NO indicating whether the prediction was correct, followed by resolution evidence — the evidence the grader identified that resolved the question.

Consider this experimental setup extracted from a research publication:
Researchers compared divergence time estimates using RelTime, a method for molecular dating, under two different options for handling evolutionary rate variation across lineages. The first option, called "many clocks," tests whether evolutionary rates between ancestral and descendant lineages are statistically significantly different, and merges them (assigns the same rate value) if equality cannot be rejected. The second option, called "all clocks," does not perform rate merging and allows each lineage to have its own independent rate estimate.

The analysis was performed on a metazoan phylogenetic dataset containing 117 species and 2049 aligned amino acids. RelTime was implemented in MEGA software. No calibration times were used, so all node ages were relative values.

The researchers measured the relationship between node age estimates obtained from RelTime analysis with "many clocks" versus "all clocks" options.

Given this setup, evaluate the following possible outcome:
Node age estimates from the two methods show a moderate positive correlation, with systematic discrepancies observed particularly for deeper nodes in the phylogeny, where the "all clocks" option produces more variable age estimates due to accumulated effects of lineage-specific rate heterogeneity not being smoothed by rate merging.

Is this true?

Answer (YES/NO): NO